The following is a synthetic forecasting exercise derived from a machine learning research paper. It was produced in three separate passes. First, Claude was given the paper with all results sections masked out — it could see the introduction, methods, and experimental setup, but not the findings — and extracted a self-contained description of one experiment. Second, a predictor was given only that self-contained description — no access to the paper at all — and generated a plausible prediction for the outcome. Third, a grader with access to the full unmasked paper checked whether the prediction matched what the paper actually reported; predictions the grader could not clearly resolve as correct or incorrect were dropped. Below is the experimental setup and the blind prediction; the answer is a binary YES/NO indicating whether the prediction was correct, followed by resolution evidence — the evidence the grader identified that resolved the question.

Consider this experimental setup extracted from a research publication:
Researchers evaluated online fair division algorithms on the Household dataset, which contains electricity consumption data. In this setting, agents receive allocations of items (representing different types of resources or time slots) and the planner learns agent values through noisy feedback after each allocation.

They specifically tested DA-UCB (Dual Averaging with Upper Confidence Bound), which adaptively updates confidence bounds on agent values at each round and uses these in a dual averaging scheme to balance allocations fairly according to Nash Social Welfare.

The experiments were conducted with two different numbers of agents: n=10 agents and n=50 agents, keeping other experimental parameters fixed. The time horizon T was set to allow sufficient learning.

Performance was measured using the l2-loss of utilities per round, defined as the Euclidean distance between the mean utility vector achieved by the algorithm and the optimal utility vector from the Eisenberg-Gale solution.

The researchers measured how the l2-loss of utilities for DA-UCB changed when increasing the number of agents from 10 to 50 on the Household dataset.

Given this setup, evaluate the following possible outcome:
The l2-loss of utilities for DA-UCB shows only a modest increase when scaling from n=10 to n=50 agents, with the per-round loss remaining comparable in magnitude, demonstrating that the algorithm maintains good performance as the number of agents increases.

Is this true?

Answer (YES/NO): NO